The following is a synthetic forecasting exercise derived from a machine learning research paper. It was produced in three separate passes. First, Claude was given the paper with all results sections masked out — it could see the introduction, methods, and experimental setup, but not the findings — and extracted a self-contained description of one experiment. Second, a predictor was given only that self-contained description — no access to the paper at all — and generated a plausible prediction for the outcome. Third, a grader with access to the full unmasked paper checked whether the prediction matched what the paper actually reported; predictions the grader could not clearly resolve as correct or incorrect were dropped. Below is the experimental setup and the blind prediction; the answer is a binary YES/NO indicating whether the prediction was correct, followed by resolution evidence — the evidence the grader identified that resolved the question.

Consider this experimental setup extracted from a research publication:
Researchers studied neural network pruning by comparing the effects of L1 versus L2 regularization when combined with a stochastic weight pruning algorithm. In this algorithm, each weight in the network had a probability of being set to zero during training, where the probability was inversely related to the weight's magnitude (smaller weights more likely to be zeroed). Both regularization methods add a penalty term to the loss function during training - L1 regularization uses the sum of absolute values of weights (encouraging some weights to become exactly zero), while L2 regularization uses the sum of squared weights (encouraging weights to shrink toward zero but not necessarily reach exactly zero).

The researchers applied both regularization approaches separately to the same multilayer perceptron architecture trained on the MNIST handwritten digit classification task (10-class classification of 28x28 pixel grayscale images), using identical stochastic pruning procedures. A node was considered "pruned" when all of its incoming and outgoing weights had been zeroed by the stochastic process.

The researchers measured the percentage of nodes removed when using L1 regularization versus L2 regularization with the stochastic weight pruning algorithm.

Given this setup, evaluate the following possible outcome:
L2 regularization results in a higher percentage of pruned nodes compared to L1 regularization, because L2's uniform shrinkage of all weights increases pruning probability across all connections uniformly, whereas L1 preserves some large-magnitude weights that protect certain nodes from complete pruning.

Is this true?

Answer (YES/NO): NO